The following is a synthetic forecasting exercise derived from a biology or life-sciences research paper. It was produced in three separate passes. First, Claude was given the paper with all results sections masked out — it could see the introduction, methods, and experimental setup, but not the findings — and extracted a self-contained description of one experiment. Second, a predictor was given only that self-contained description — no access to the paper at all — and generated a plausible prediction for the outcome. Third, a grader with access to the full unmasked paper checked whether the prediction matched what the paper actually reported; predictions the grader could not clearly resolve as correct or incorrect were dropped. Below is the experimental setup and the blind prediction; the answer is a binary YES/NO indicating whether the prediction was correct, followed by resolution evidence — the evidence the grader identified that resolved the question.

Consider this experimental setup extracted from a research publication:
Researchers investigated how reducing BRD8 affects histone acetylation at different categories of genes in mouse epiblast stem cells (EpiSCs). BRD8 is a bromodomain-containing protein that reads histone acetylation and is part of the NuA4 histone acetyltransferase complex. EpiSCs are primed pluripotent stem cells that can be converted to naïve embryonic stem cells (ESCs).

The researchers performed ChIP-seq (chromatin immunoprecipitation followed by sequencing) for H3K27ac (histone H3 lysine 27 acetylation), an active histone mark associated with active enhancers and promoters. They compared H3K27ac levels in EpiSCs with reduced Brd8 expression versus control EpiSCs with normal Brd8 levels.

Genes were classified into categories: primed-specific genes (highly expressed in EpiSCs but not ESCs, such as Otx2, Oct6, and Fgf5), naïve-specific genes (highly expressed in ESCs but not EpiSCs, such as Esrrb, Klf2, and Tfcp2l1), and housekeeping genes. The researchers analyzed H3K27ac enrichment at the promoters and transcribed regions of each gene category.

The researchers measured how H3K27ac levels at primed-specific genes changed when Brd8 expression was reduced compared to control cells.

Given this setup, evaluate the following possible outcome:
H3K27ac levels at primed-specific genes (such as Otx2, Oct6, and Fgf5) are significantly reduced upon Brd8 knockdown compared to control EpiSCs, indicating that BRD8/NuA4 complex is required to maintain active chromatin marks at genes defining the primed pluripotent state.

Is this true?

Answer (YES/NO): YES